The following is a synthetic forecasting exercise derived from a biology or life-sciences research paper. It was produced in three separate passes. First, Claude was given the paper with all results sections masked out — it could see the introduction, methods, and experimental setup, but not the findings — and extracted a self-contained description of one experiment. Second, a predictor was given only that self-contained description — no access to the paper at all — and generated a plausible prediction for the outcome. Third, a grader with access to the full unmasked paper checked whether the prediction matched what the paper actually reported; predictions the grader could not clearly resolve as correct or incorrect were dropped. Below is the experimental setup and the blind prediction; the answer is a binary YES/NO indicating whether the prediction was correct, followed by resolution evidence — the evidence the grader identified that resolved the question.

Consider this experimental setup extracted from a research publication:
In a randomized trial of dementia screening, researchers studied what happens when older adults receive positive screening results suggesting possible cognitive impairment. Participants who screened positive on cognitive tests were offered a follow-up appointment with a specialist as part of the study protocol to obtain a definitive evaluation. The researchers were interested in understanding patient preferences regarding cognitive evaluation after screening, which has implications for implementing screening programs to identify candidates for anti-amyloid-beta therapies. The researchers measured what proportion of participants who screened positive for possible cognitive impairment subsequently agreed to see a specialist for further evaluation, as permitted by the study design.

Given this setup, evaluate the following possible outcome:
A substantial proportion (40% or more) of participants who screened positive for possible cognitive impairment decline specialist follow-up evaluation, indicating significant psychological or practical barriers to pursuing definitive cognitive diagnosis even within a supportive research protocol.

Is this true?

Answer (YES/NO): YES